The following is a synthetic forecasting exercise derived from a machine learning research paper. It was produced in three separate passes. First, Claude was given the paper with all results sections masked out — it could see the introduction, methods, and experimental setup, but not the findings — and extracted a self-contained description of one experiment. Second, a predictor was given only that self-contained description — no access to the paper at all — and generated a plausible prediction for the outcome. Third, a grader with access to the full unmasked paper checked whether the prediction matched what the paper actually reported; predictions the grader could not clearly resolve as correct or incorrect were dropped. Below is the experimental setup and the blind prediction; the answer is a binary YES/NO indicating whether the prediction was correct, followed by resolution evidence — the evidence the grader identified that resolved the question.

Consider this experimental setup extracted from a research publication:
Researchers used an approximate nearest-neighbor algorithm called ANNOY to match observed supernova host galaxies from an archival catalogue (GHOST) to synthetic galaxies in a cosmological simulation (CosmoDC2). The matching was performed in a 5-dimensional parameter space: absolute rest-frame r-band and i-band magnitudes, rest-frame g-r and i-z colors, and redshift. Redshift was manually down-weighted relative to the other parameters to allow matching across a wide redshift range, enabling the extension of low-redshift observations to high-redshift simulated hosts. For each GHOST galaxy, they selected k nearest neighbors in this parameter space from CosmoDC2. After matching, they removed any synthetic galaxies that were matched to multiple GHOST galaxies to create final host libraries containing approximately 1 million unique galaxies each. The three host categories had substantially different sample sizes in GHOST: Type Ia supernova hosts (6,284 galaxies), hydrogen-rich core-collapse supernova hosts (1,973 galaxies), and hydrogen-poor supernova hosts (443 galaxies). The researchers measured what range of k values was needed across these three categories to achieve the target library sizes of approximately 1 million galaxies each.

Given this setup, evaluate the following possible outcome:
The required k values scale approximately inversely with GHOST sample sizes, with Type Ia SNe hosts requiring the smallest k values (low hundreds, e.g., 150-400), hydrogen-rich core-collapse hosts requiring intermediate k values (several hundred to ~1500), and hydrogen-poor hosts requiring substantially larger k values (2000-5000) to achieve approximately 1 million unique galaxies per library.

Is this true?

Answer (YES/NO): NO